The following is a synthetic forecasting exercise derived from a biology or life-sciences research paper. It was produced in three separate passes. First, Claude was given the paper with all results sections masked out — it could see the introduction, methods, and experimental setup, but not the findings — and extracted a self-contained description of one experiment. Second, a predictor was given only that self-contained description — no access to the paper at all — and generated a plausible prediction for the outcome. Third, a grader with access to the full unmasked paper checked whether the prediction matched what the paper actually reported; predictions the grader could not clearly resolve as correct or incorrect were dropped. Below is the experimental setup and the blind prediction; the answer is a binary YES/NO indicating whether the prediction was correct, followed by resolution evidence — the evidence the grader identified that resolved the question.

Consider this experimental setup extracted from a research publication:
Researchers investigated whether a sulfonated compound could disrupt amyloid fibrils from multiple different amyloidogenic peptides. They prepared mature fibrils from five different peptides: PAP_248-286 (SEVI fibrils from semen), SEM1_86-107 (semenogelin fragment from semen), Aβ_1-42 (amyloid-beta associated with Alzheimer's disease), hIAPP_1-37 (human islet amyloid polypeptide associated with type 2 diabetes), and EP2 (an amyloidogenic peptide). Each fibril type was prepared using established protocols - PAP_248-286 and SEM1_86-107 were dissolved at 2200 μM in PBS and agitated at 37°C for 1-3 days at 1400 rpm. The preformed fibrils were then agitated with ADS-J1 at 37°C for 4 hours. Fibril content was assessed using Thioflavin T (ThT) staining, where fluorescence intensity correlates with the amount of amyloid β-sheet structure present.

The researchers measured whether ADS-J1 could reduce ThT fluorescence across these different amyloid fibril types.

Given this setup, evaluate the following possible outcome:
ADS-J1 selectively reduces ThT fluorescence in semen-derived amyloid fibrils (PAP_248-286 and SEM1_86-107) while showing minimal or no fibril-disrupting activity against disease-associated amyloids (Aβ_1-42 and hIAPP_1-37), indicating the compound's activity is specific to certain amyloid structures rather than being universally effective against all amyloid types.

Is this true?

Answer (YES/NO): NO